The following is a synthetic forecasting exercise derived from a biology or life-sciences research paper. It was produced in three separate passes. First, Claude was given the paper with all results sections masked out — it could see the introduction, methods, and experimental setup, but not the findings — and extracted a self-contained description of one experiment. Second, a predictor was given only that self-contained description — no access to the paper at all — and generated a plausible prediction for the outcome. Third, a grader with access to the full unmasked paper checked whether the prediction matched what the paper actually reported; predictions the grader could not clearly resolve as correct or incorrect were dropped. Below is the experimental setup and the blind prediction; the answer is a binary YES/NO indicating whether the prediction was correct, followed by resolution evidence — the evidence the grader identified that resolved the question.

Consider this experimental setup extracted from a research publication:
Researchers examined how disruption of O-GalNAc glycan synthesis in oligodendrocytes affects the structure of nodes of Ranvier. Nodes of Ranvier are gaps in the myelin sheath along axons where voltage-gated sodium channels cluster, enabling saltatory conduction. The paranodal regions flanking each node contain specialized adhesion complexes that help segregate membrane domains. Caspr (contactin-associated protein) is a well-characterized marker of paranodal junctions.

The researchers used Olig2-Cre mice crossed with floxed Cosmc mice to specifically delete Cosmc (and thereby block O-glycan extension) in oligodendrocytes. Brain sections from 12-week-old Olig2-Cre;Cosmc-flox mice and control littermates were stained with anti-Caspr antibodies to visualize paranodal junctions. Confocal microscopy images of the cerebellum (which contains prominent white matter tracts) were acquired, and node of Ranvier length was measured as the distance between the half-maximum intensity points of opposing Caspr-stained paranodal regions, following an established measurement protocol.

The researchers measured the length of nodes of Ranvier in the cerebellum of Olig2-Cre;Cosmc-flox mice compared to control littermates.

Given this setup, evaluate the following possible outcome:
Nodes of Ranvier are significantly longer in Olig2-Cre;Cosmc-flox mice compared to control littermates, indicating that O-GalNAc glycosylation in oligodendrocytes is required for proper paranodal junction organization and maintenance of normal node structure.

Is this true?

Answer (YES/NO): NO